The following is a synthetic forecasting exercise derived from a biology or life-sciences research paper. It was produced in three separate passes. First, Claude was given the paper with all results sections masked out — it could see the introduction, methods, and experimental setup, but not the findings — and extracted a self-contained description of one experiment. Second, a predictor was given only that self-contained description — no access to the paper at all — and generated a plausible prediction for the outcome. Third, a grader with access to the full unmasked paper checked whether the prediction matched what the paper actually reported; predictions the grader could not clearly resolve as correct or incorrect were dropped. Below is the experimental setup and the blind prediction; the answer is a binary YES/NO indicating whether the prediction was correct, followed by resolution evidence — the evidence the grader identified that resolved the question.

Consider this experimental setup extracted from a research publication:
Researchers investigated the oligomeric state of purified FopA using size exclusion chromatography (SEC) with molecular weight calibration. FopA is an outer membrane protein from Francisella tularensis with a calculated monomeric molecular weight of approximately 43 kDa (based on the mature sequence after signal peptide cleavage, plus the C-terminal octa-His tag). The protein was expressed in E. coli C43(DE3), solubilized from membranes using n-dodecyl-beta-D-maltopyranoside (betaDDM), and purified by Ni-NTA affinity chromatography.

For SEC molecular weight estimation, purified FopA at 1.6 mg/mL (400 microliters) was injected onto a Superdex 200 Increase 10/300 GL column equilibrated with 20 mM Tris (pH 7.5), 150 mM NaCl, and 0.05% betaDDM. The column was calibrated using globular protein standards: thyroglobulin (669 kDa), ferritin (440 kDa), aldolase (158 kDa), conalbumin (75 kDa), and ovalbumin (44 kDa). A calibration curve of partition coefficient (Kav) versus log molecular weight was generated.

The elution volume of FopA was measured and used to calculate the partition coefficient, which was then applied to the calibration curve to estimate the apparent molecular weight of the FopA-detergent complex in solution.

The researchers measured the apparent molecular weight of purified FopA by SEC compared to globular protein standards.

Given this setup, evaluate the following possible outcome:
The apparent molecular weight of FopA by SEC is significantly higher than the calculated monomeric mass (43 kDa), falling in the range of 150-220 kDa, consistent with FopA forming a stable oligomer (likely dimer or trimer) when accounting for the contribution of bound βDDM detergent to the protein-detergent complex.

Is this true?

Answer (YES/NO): YES